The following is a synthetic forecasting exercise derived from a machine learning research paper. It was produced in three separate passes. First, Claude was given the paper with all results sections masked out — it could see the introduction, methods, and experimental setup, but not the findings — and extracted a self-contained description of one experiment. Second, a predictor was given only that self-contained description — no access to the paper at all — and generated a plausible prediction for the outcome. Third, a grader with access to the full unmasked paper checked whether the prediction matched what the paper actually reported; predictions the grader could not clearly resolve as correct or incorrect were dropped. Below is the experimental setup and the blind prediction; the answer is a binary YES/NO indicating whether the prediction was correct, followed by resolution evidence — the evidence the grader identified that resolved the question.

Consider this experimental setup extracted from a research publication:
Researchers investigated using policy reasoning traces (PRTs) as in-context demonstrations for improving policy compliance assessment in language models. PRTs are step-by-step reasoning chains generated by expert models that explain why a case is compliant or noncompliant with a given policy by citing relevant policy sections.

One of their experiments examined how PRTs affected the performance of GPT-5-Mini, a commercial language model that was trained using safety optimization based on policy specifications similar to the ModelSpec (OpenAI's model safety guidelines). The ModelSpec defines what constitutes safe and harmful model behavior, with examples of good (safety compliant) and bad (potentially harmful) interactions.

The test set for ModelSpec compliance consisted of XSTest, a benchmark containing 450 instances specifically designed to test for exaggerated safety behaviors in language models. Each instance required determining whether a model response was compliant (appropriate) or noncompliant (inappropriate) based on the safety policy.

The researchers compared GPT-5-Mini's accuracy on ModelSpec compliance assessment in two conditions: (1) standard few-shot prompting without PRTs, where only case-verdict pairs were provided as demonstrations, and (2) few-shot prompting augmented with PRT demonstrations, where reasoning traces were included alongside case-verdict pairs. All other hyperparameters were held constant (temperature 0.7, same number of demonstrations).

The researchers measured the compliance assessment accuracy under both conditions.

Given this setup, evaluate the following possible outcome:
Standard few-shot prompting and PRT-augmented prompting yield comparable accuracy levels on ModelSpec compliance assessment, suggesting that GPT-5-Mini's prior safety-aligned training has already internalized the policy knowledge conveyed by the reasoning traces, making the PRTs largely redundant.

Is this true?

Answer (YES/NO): NO